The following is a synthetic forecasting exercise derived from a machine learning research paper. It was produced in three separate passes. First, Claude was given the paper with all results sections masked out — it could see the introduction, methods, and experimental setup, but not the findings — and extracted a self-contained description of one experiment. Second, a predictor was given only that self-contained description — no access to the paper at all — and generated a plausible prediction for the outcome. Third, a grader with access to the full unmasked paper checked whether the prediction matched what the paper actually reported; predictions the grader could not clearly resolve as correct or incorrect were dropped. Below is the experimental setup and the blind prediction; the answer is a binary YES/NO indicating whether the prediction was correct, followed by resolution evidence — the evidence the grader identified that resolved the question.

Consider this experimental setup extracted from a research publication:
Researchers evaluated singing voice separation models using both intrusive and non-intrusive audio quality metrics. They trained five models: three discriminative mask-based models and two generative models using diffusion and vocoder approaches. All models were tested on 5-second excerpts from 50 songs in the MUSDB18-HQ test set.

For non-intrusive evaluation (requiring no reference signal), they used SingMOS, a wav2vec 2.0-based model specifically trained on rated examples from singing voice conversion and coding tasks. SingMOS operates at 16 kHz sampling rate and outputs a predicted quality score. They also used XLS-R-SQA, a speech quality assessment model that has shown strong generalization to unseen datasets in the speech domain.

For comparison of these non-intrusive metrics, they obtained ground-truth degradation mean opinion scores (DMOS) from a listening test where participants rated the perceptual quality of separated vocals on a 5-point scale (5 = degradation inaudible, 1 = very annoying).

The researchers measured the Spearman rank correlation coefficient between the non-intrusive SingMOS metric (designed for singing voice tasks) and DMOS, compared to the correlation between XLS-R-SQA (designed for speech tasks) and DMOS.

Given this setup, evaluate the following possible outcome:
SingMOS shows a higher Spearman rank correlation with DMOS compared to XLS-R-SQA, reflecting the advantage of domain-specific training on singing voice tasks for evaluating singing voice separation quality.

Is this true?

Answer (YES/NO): NO